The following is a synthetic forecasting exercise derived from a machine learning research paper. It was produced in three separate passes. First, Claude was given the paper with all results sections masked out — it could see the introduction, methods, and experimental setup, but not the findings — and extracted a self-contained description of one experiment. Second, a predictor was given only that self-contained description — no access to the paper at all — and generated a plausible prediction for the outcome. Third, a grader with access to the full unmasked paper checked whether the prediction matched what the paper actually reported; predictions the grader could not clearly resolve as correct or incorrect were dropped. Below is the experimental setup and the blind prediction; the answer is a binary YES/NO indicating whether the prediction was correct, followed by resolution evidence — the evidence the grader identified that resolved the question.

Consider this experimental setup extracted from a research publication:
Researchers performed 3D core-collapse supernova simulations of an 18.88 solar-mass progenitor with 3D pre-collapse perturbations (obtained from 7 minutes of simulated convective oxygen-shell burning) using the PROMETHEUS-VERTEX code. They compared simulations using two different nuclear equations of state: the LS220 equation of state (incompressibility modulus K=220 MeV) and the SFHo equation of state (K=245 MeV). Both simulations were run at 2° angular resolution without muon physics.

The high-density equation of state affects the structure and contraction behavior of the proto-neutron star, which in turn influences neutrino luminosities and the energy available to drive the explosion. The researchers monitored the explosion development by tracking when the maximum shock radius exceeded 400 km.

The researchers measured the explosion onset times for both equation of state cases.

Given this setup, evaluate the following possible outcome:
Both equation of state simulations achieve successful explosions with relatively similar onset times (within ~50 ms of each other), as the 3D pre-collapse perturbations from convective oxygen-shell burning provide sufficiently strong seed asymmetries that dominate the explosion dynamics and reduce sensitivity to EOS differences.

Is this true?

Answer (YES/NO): YES